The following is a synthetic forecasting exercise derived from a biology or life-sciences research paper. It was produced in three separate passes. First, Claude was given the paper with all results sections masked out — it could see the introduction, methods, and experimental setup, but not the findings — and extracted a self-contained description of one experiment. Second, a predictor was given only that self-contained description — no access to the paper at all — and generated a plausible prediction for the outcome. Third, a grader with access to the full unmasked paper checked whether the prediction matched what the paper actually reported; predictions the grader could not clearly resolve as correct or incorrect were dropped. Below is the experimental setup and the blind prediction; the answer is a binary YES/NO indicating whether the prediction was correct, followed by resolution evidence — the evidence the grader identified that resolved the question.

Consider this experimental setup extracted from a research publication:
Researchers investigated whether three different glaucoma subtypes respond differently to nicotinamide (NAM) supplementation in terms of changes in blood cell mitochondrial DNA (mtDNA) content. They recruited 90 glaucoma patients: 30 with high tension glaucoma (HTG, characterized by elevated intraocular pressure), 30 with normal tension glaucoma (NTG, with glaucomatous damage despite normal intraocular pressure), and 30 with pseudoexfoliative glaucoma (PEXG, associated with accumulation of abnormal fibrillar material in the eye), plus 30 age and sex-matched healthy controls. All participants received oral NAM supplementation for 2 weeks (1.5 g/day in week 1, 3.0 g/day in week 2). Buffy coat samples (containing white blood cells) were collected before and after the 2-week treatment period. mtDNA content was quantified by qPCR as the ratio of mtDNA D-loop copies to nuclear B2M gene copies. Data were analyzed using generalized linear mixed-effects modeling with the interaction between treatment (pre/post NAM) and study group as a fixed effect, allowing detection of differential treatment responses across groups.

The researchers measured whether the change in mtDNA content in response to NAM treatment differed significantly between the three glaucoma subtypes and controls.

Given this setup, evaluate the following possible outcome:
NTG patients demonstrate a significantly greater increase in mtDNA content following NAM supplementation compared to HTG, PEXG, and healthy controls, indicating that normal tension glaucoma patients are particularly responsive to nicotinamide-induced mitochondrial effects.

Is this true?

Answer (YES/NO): NO